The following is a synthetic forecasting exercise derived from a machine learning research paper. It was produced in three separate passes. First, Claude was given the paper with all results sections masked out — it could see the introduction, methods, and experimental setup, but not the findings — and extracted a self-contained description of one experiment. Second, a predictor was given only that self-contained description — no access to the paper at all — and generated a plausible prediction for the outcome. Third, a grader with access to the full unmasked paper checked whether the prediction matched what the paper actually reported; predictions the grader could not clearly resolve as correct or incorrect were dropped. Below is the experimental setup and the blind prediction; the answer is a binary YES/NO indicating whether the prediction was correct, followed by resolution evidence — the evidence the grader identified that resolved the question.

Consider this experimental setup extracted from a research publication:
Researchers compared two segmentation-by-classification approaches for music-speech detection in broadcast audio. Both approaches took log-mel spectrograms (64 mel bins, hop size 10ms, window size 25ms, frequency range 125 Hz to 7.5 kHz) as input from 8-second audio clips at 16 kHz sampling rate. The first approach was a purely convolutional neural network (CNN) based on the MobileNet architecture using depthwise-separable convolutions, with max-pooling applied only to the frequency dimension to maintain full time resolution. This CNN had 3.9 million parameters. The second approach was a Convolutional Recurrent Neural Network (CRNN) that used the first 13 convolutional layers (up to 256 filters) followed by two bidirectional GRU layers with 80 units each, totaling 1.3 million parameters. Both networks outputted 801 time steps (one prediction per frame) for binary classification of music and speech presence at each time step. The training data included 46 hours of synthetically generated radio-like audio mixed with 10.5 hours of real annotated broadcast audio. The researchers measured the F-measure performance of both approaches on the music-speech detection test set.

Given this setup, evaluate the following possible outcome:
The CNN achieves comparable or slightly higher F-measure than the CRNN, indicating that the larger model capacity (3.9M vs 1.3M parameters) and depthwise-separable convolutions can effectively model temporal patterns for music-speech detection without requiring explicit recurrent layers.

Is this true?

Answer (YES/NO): NO